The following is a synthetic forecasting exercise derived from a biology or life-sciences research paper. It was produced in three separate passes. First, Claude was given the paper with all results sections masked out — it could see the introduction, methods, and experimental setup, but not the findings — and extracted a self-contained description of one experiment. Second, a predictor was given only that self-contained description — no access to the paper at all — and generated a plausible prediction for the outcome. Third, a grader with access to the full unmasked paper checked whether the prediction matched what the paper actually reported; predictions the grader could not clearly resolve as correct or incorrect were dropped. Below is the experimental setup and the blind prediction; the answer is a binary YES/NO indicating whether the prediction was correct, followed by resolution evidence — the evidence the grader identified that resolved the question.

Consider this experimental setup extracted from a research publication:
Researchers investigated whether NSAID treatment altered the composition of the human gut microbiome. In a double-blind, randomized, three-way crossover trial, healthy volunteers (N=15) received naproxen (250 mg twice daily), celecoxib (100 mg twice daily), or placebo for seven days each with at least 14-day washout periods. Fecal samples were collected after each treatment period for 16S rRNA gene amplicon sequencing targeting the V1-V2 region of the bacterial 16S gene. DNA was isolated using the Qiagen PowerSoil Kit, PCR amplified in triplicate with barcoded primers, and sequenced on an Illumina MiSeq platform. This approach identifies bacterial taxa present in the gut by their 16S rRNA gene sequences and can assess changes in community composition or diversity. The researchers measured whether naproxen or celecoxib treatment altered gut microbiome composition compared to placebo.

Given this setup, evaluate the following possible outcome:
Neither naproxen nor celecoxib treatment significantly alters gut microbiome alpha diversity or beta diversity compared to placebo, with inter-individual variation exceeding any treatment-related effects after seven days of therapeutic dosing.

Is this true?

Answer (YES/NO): NO